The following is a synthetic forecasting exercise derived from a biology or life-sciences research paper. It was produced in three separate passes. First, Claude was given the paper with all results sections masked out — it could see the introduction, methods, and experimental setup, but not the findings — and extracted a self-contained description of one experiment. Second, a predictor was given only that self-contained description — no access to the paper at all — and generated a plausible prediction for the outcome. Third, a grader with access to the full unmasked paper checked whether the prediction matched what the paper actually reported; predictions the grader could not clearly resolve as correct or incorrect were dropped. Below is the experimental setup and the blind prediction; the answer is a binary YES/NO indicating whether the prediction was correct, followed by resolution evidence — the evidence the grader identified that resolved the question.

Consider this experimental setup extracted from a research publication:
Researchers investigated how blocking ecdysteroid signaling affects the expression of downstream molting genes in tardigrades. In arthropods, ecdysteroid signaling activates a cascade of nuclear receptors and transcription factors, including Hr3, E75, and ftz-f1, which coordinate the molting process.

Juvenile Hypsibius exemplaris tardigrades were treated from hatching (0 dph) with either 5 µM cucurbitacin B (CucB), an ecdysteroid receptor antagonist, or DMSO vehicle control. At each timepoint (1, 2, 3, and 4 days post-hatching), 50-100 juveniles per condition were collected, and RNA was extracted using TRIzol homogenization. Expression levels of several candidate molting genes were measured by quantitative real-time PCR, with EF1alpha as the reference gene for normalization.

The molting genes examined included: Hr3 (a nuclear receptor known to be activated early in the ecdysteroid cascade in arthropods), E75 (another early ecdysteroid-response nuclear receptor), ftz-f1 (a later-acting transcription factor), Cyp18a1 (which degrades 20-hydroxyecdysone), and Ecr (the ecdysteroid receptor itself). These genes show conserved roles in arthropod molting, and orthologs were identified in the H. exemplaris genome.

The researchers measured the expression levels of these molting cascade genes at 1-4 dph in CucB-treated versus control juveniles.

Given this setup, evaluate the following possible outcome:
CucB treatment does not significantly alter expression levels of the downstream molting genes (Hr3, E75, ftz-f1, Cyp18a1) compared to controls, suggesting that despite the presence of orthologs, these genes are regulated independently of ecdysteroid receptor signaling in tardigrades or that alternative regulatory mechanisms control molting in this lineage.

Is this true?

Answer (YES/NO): NO